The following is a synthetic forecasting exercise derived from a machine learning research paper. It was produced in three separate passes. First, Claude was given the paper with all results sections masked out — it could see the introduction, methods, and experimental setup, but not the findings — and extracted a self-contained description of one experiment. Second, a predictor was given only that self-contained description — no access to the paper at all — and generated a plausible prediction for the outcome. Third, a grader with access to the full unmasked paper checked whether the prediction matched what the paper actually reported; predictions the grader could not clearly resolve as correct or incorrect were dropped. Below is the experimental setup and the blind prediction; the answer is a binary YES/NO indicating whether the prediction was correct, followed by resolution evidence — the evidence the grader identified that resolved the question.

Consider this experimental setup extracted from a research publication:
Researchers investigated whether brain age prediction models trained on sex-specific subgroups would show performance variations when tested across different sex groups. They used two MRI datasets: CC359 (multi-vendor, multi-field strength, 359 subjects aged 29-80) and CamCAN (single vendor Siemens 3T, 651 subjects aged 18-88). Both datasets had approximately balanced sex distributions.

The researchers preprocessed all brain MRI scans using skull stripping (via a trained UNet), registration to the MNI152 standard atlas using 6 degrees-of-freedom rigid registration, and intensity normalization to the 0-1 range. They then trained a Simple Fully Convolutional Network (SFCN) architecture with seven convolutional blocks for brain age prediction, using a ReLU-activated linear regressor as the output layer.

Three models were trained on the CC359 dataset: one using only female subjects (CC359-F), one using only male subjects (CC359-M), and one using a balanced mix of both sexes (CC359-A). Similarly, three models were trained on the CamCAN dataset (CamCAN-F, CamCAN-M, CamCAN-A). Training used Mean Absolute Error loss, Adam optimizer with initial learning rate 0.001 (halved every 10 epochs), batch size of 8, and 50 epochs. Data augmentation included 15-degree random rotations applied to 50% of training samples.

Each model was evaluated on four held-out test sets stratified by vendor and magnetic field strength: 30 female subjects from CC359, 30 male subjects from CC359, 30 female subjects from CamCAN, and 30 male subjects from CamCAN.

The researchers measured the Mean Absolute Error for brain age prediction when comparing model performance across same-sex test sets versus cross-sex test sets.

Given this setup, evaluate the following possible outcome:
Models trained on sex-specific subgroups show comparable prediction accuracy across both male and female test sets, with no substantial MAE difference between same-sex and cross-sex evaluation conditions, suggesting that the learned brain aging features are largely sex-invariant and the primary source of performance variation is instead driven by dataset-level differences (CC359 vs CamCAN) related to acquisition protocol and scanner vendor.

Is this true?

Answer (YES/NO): NO